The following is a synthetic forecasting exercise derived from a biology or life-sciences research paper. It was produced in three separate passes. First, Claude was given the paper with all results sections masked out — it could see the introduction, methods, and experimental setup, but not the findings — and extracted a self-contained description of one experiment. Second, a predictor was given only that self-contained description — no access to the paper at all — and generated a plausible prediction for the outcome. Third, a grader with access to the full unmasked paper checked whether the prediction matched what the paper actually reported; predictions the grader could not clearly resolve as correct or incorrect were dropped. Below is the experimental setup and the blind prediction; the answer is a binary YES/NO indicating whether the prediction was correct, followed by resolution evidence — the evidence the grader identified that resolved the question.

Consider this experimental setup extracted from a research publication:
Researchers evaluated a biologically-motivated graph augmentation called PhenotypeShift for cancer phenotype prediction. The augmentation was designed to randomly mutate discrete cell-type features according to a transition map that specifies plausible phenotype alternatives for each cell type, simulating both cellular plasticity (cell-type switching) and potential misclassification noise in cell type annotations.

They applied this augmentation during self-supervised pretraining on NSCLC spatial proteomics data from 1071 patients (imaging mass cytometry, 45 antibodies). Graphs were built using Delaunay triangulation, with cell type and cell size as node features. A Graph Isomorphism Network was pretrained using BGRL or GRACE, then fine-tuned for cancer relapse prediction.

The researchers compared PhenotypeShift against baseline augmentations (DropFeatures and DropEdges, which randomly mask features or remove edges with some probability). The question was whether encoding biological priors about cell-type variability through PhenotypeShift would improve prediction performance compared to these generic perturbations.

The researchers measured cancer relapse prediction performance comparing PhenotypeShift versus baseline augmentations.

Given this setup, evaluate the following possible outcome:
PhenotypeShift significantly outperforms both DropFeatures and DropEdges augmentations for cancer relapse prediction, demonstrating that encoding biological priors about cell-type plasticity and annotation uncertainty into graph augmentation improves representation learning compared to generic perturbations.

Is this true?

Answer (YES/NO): NO